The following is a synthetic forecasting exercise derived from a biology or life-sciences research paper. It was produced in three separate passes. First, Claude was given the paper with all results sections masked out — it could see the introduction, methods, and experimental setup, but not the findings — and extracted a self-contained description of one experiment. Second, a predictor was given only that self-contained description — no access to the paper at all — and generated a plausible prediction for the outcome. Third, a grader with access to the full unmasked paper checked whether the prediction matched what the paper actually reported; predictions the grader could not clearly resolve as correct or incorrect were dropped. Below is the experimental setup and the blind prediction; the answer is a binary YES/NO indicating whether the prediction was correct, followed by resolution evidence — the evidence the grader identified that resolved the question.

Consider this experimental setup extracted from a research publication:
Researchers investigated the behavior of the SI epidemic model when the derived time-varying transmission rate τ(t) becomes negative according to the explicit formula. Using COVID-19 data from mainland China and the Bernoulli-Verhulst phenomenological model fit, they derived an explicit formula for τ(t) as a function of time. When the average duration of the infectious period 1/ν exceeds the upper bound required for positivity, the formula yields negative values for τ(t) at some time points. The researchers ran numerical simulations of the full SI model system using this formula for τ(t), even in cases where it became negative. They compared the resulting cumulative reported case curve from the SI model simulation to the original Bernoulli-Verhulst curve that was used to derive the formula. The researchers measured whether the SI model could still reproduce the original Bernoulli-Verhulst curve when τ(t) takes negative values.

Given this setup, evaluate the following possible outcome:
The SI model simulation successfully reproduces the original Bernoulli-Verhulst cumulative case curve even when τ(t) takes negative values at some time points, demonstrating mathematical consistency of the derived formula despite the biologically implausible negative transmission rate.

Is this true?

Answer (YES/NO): YES